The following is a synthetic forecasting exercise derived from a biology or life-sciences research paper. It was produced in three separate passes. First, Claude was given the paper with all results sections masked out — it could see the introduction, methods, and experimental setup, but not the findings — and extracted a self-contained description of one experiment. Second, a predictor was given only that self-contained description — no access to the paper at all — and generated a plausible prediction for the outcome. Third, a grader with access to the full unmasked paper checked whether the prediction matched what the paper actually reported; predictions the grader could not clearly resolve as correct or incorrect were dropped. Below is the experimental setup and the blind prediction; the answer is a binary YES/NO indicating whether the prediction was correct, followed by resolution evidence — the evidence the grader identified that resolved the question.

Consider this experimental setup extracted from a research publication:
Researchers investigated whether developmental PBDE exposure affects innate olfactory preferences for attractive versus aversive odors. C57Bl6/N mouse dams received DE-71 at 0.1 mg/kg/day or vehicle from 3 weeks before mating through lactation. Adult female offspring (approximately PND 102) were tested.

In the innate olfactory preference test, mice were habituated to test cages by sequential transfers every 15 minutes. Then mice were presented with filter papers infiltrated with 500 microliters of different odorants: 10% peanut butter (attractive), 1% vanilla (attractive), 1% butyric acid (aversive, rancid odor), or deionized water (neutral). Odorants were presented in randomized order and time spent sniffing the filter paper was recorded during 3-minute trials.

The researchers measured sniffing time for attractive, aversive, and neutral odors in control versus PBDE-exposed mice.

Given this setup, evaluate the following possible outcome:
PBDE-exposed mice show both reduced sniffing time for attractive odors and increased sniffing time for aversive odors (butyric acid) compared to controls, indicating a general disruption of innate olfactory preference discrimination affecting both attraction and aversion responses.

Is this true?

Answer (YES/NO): NO